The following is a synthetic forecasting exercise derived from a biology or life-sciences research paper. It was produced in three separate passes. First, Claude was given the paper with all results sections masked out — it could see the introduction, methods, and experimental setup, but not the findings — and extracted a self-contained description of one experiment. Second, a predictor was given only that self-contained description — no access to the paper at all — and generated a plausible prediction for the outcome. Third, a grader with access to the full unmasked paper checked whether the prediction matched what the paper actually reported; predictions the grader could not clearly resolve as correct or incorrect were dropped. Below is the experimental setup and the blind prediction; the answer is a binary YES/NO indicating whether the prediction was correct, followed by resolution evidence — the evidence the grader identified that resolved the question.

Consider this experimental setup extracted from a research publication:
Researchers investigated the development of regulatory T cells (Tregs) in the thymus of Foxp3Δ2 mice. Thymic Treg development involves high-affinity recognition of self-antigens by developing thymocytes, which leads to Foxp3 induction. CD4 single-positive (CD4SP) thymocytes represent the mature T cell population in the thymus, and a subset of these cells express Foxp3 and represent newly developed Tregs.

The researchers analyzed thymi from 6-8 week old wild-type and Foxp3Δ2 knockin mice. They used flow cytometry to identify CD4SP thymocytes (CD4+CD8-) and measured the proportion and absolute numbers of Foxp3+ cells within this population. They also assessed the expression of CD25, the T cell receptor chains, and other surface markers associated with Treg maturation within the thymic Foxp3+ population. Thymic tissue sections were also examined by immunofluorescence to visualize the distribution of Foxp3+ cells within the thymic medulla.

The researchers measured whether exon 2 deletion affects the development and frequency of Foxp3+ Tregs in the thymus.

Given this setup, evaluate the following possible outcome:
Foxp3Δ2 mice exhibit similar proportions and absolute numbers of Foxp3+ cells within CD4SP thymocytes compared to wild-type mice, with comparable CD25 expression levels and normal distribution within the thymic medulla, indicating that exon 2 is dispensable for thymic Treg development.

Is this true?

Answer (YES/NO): NO